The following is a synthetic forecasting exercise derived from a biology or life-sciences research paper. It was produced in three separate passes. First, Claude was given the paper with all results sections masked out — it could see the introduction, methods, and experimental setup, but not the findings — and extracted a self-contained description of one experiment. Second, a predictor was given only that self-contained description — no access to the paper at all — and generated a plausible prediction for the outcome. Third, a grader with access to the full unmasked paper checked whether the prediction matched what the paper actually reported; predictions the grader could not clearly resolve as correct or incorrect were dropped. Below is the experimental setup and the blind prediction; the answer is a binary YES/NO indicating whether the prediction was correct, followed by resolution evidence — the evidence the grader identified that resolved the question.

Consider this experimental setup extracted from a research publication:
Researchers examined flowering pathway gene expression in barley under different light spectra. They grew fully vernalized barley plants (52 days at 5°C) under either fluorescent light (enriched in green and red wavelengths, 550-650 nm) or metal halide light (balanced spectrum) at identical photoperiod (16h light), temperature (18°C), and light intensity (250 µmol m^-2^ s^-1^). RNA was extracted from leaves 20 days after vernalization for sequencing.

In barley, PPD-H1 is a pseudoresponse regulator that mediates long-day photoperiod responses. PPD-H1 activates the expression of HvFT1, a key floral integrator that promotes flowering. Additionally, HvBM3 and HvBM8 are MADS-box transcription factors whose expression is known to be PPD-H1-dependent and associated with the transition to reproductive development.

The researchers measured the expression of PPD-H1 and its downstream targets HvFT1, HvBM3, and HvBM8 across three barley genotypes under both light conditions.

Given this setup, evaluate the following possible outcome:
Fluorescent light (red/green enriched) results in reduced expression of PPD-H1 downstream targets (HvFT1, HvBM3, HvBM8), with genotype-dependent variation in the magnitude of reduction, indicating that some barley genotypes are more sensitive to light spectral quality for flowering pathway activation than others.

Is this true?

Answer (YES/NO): YES